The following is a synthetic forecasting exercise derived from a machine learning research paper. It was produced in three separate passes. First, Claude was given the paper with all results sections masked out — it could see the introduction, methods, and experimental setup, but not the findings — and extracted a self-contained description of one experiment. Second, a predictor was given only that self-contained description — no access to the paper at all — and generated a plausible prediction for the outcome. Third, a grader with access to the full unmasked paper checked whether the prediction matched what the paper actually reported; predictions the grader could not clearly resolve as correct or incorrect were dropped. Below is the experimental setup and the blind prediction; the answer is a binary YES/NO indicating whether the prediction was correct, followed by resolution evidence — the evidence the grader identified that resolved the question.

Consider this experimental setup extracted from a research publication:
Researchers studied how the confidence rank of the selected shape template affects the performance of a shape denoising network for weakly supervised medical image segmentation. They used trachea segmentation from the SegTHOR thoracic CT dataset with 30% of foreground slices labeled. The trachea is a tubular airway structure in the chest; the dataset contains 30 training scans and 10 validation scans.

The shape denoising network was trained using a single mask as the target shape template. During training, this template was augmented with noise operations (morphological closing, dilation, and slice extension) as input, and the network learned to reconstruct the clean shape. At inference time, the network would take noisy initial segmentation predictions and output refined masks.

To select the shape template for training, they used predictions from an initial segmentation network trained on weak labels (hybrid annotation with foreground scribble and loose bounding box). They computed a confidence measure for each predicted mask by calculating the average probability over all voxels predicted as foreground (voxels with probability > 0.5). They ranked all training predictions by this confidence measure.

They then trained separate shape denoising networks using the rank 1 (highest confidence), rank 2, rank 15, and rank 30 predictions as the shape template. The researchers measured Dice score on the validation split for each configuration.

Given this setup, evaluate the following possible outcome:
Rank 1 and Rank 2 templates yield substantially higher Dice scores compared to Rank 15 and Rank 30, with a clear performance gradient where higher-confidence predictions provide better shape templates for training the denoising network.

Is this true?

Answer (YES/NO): NO